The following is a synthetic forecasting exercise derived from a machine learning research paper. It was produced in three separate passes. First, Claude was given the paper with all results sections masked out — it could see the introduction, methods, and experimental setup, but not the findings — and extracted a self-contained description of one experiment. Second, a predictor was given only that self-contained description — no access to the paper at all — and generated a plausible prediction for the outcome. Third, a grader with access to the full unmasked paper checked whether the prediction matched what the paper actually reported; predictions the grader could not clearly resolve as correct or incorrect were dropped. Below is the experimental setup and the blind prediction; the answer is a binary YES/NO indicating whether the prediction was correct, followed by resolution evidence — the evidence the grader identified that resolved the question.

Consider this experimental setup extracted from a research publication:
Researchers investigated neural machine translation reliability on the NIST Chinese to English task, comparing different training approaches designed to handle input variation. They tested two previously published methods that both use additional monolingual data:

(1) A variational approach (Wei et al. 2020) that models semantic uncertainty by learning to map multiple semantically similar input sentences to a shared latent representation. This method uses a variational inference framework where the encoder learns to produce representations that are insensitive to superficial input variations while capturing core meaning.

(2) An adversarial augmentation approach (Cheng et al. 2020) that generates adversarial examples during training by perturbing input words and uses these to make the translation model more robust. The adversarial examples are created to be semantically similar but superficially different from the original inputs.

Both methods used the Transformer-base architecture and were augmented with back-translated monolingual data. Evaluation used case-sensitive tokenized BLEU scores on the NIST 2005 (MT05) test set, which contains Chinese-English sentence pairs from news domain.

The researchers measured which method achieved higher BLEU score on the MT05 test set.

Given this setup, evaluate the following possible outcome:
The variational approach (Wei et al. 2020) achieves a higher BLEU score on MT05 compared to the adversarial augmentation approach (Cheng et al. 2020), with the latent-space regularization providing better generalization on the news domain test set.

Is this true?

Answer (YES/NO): NO